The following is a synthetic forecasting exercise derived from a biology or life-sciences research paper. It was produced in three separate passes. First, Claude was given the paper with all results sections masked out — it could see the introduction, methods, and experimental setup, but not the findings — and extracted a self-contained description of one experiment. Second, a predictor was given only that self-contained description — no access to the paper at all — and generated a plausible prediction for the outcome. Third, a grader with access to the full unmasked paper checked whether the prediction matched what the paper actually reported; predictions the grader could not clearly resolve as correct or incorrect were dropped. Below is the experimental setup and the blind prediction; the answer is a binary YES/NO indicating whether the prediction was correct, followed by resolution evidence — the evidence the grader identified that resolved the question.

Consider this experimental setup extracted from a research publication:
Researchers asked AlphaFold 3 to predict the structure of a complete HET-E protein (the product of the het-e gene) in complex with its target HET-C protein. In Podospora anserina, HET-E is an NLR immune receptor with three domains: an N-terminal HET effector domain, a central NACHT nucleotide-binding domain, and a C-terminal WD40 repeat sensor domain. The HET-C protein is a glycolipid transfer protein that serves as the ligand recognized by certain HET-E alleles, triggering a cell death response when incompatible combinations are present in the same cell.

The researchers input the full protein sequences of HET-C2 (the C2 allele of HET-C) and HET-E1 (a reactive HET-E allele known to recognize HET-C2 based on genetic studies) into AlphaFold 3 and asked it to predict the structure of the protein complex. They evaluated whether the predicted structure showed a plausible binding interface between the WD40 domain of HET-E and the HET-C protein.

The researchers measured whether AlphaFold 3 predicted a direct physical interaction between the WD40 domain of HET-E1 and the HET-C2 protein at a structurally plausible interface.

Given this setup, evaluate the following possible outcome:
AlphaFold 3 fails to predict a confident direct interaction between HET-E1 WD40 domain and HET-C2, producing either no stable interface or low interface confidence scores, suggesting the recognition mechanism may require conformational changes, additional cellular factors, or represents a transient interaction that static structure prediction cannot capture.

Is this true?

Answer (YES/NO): NO